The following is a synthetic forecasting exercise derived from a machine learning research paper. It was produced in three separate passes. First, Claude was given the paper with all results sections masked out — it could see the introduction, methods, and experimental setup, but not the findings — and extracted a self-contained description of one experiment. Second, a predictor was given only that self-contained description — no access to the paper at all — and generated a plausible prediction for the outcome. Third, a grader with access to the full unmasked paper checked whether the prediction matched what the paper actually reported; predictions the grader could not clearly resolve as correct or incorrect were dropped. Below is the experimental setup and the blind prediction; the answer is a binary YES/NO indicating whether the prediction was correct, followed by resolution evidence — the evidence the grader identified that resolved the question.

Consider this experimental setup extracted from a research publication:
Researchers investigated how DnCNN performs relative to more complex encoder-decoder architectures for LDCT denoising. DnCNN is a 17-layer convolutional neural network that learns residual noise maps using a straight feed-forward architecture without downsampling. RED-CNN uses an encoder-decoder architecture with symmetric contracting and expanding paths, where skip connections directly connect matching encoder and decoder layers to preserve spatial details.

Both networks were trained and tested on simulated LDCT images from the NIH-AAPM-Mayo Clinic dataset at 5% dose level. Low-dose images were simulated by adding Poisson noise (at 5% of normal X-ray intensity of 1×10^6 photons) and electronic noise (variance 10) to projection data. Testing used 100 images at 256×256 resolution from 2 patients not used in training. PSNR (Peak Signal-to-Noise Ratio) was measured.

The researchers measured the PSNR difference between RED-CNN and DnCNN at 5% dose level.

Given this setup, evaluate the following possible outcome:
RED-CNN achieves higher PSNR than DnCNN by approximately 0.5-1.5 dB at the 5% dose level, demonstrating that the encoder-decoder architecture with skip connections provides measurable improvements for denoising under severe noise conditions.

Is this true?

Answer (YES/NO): NO